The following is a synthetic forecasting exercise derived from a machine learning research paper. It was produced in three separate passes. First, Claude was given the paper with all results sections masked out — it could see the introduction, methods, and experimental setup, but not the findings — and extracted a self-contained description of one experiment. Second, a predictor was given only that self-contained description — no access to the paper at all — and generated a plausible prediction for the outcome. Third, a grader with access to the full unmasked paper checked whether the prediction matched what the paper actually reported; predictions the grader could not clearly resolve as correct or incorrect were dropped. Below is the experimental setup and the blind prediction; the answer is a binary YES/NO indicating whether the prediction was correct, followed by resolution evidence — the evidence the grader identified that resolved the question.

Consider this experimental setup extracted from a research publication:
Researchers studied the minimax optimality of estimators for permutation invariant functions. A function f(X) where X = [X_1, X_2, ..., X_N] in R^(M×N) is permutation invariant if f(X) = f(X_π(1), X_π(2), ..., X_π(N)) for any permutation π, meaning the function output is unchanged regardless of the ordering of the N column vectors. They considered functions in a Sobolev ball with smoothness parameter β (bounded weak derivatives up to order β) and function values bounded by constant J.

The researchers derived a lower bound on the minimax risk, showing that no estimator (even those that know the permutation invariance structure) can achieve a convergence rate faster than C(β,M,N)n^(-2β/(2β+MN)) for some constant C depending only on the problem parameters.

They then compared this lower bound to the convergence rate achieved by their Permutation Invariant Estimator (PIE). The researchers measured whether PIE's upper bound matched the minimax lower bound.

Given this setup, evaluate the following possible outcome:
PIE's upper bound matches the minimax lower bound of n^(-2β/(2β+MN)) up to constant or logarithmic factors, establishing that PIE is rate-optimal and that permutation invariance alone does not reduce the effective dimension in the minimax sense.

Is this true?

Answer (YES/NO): YES